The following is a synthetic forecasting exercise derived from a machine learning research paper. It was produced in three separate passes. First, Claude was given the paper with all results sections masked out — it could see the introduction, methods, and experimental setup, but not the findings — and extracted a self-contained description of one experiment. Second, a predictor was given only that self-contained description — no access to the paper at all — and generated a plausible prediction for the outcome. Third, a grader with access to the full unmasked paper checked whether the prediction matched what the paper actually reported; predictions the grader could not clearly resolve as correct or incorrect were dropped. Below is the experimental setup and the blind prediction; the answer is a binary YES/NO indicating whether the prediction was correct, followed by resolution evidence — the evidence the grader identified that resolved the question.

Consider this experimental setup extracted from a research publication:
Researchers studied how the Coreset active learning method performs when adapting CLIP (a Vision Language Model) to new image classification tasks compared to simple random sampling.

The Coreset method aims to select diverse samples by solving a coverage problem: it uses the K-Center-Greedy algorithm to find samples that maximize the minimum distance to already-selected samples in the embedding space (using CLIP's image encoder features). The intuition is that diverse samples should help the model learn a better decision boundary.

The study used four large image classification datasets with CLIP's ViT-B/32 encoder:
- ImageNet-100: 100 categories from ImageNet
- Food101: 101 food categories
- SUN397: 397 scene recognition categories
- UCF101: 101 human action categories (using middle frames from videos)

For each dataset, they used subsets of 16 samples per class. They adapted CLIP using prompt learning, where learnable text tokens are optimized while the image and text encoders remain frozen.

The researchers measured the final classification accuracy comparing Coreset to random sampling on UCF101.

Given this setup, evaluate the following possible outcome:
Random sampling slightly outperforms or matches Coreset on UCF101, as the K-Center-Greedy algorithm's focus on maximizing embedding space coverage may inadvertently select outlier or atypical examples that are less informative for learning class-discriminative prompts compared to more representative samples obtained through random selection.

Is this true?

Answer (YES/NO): NO